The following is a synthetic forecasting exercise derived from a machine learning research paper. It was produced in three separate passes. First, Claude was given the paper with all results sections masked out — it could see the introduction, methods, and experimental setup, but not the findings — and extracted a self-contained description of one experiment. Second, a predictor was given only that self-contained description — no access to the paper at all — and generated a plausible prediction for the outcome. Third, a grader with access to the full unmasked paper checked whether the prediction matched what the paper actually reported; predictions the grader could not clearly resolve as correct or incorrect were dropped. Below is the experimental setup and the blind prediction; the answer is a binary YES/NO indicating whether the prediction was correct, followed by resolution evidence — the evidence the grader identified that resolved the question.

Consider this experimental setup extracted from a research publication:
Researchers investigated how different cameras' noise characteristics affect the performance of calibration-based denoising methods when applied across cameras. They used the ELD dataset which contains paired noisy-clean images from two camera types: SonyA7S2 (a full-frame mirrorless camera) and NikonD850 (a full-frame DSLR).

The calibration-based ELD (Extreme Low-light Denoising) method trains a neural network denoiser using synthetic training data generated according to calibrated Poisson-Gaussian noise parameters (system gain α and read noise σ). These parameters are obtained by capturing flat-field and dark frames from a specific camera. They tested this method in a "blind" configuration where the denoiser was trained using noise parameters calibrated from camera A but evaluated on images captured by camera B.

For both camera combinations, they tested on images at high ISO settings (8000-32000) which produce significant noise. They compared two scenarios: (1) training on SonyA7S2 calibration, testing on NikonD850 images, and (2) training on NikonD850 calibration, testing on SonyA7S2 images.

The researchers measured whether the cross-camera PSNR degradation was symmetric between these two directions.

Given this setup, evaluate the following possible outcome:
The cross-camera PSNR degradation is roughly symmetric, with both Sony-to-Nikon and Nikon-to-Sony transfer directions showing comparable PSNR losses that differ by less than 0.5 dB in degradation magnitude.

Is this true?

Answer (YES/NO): NO